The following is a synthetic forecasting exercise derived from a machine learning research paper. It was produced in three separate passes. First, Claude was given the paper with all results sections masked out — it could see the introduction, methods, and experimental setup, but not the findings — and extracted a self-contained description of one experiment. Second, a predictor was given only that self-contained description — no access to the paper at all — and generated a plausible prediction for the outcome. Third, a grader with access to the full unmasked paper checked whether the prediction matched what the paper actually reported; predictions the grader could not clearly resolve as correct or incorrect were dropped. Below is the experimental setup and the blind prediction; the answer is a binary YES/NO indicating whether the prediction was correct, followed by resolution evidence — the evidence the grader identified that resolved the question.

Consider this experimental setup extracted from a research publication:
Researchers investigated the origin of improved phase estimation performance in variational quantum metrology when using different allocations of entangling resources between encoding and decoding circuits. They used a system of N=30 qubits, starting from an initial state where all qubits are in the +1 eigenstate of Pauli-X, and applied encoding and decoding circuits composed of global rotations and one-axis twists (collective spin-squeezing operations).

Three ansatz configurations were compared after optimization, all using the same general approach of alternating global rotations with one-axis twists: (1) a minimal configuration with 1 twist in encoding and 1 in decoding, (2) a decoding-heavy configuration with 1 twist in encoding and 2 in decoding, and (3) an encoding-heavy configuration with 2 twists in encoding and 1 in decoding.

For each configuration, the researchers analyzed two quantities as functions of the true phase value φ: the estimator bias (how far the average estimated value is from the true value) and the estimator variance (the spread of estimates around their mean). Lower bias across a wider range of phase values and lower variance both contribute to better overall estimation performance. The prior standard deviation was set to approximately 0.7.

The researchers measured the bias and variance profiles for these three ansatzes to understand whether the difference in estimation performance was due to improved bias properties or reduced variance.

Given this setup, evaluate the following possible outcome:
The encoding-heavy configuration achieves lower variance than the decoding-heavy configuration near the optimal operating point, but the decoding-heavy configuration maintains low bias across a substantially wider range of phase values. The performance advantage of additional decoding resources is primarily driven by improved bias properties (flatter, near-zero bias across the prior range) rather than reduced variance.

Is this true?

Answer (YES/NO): NO